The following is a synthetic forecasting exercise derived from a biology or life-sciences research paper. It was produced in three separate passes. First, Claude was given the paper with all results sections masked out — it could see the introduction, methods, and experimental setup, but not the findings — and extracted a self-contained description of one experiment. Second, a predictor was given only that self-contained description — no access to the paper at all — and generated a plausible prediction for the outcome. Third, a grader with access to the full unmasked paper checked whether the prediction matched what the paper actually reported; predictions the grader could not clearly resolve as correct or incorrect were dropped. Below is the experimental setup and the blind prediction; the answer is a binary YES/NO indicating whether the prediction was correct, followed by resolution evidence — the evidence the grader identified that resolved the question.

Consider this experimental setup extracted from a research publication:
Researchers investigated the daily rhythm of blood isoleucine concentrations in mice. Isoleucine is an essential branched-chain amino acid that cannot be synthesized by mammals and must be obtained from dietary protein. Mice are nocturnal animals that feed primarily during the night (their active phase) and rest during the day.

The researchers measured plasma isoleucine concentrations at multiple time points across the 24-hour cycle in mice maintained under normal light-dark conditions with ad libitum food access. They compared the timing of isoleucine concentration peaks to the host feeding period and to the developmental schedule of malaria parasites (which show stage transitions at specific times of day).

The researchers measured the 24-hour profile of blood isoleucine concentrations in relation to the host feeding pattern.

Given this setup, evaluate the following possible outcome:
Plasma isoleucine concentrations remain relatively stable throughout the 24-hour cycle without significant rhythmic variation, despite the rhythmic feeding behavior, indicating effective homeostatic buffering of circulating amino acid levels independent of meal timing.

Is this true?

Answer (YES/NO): NO